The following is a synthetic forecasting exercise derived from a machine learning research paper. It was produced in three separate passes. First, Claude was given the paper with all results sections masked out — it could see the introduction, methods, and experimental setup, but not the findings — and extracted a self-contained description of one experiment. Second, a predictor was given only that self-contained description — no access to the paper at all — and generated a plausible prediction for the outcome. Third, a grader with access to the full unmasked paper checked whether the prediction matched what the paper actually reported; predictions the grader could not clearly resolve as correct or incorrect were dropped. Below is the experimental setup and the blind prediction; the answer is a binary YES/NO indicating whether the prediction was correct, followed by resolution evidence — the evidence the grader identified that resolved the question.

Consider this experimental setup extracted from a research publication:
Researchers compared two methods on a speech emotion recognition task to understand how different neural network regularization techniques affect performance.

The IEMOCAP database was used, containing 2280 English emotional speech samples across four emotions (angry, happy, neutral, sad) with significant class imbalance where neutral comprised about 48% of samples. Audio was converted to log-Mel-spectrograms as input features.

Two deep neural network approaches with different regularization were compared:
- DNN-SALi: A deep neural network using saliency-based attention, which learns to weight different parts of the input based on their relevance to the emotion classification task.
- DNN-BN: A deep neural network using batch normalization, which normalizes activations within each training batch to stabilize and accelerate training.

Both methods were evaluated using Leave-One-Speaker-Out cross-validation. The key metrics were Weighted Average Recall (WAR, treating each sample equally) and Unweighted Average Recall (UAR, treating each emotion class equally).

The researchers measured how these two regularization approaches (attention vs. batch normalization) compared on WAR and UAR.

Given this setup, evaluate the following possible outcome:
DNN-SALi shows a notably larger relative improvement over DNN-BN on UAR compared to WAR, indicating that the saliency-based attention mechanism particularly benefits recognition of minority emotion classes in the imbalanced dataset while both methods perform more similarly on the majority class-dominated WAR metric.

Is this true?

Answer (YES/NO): NO